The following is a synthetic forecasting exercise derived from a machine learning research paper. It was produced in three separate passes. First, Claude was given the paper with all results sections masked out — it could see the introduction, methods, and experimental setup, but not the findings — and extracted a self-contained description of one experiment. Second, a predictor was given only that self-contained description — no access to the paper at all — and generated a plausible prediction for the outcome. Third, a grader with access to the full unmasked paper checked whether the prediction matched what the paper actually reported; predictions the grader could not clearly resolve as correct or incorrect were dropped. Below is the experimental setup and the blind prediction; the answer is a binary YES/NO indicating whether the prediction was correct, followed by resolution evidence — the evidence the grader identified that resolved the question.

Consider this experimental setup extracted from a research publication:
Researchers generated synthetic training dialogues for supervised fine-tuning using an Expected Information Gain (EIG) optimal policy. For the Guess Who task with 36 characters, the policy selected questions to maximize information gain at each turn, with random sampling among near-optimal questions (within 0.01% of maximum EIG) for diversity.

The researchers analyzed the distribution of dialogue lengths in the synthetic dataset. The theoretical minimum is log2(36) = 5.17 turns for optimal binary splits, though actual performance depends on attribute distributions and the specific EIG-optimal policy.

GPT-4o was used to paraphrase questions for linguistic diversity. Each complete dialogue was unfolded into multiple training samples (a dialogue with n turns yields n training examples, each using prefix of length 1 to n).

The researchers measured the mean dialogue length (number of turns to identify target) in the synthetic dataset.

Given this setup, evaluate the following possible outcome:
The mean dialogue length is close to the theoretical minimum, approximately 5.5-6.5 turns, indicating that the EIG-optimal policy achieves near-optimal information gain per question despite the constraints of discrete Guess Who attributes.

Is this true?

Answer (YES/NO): YES